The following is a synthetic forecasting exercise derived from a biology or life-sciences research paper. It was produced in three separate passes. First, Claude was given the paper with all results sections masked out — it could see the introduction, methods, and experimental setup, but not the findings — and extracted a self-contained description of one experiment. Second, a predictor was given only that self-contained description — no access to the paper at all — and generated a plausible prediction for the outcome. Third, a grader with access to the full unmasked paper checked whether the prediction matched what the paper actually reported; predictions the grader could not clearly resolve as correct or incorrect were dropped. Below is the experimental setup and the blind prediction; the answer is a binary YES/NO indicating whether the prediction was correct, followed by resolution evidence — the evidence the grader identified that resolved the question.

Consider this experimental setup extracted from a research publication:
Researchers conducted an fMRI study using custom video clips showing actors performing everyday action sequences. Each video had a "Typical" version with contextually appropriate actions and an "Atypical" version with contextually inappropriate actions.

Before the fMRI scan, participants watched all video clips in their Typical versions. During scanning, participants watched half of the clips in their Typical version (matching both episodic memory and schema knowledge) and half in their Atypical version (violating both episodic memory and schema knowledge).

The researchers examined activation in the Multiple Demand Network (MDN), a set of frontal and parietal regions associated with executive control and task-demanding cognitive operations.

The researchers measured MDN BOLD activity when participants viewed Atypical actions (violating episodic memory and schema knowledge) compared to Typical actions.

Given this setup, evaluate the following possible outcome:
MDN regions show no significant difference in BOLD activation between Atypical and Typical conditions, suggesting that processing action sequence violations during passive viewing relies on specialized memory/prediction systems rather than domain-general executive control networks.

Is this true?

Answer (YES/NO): NO